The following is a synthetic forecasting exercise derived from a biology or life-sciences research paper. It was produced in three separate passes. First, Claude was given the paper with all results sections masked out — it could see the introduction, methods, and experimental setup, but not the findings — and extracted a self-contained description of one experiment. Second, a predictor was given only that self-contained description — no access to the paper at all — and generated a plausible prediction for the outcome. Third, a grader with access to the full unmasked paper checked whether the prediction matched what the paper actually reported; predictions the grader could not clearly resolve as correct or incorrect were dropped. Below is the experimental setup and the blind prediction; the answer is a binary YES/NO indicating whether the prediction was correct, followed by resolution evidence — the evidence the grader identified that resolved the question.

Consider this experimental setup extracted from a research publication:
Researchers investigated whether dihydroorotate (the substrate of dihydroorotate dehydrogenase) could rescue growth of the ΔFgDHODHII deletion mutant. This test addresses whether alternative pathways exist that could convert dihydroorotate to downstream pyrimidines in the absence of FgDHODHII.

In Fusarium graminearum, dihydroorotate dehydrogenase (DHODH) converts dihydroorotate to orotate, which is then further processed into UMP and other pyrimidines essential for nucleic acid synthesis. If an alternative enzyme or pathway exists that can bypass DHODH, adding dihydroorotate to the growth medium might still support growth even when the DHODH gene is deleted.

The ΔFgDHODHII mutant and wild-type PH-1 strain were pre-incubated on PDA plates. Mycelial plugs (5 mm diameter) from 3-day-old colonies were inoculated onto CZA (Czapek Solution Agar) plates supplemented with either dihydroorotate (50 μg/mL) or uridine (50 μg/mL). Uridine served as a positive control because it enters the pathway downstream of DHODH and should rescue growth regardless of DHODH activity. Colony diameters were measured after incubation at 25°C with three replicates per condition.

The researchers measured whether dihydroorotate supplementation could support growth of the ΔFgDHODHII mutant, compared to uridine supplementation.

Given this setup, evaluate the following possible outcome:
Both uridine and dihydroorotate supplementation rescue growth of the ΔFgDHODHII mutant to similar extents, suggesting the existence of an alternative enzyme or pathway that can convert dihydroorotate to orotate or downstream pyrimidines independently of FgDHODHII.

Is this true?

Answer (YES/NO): NO